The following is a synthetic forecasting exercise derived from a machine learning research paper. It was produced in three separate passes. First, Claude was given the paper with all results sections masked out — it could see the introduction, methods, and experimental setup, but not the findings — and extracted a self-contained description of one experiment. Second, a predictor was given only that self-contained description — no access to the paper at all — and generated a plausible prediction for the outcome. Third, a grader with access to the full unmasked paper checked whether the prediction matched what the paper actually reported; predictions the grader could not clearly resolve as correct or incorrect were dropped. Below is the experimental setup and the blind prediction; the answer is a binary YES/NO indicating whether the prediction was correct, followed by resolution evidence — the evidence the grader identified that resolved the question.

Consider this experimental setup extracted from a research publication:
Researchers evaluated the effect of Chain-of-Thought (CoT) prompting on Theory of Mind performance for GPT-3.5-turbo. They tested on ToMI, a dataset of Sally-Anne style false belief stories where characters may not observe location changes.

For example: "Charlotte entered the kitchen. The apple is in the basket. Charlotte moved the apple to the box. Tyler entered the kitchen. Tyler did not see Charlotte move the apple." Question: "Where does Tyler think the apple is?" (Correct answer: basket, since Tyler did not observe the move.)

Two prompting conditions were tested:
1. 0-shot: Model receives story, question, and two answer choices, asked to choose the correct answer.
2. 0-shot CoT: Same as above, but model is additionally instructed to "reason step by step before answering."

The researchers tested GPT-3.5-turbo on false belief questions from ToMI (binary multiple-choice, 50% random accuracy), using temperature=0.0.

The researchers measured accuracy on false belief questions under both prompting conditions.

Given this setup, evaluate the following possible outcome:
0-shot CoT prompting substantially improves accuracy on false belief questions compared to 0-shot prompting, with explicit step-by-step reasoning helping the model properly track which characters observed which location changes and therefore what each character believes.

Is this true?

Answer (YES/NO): NO